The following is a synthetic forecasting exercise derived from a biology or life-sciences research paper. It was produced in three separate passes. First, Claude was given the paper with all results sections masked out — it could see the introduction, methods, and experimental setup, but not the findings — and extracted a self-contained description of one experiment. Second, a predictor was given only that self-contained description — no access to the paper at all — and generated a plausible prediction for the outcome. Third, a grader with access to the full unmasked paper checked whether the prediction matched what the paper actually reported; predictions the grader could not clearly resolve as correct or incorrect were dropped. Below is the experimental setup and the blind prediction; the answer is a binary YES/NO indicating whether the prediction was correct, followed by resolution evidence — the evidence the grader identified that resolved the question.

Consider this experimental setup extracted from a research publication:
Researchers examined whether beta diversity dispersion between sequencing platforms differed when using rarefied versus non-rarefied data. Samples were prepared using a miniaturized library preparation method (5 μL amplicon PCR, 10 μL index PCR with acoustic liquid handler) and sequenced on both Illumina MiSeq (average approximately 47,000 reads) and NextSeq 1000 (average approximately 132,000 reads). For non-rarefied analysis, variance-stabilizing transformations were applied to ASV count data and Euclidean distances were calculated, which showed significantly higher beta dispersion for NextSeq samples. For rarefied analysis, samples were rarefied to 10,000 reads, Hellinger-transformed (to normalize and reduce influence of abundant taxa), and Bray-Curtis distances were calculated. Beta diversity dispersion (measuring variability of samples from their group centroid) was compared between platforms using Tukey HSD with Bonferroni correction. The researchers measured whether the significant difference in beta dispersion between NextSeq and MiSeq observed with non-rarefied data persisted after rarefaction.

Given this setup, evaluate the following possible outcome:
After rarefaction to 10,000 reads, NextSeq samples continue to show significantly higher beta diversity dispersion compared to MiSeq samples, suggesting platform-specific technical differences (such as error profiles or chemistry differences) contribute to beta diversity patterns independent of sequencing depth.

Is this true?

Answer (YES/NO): NO